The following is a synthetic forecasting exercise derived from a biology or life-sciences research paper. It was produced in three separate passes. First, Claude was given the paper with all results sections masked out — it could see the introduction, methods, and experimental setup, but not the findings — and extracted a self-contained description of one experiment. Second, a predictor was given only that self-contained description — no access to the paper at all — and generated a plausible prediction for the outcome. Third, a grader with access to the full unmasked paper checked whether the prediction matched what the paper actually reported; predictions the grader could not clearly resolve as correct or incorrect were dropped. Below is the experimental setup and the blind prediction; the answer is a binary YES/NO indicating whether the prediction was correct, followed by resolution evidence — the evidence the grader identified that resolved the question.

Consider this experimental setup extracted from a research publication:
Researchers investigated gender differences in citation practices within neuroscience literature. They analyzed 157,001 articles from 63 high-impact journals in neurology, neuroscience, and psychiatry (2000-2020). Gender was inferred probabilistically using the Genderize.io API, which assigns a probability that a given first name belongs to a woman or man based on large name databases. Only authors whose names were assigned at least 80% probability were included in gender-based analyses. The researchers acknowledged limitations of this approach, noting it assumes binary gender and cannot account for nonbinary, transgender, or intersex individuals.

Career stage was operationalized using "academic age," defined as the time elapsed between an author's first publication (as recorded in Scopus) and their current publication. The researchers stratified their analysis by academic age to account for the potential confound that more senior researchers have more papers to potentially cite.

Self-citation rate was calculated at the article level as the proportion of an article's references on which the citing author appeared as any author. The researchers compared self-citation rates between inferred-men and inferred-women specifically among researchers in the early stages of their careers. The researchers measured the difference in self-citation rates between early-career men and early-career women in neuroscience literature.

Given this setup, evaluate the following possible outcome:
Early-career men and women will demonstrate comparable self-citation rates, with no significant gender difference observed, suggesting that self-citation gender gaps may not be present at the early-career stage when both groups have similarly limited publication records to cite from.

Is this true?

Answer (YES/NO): NO